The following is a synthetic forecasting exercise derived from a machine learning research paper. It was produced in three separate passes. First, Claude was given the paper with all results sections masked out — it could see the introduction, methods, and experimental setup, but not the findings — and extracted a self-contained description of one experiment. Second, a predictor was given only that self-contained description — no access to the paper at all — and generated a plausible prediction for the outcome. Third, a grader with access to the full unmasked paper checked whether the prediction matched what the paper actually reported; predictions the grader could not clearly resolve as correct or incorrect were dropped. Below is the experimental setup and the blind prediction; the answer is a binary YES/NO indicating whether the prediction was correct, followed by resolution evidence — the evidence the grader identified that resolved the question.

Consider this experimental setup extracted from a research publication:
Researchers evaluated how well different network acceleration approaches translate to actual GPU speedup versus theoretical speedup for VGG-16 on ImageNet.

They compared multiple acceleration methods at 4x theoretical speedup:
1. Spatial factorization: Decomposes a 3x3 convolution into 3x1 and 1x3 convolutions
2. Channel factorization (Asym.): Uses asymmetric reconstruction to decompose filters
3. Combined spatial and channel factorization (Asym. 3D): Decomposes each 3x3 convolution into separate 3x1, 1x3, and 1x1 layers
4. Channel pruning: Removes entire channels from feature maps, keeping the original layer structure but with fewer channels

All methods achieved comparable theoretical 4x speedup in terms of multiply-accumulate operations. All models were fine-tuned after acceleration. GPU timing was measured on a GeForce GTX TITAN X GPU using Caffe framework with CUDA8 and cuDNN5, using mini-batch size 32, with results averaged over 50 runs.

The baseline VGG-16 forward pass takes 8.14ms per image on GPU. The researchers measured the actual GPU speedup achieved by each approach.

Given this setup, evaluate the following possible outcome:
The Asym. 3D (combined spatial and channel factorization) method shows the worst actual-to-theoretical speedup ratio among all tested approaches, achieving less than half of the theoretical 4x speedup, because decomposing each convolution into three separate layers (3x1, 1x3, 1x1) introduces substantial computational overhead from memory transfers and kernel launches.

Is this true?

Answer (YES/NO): YES